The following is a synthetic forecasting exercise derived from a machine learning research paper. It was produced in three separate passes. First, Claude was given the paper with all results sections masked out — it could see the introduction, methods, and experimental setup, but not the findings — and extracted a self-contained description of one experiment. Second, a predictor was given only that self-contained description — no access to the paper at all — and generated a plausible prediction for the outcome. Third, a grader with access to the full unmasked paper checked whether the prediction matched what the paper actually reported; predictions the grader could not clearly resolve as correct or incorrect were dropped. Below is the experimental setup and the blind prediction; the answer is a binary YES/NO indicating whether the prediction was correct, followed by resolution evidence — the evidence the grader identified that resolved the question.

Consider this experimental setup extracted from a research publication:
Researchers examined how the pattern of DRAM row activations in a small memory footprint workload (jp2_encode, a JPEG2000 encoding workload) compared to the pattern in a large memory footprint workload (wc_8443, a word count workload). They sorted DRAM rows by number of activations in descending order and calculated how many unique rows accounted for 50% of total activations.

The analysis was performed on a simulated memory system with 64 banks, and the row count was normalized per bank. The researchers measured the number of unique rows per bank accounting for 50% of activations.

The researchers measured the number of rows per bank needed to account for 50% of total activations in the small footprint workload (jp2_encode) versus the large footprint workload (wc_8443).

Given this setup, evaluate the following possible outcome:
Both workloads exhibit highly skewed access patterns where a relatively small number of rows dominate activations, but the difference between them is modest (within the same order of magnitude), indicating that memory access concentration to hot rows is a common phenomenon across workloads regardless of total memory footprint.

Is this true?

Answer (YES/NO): NO